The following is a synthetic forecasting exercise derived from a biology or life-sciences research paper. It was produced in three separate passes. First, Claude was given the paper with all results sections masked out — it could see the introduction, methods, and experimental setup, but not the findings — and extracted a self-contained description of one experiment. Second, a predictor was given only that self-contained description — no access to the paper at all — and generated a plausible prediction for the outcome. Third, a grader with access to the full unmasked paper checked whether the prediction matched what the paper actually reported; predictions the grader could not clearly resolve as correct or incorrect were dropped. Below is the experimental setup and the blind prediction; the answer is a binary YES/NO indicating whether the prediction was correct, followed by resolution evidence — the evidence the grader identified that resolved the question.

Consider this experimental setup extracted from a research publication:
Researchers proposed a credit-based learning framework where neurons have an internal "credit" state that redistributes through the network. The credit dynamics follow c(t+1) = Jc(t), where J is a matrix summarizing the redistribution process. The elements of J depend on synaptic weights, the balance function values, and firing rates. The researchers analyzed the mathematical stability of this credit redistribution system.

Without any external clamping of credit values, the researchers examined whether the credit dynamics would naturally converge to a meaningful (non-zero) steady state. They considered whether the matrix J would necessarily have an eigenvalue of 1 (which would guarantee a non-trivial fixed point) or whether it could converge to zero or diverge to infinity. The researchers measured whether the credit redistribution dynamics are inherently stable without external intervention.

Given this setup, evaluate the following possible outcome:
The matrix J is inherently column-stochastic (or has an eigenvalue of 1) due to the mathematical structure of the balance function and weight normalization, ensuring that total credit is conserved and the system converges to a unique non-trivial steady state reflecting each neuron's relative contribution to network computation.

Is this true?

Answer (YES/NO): NO